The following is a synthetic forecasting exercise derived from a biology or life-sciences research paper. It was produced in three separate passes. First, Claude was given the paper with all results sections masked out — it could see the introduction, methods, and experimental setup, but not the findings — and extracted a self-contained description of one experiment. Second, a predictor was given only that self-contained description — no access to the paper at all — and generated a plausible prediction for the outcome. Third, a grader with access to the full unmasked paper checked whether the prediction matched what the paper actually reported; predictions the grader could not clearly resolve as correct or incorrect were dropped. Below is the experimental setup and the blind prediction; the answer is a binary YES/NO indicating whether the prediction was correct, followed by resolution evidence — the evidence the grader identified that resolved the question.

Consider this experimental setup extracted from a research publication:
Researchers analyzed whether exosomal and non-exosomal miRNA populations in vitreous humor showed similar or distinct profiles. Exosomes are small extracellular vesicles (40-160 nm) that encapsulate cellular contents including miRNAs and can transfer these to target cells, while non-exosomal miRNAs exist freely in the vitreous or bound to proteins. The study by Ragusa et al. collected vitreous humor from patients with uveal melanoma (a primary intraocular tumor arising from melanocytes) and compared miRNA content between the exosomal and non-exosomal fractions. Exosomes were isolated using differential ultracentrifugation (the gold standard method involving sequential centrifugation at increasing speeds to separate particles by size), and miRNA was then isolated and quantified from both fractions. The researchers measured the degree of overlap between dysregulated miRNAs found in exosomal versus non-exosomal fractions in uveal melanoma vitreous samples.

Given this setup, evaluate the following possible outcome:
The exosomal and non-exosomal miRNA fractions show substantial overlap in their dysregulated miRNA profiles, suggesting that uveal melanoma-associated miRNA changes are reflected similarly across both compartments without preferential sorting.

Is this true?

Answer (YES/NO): YES